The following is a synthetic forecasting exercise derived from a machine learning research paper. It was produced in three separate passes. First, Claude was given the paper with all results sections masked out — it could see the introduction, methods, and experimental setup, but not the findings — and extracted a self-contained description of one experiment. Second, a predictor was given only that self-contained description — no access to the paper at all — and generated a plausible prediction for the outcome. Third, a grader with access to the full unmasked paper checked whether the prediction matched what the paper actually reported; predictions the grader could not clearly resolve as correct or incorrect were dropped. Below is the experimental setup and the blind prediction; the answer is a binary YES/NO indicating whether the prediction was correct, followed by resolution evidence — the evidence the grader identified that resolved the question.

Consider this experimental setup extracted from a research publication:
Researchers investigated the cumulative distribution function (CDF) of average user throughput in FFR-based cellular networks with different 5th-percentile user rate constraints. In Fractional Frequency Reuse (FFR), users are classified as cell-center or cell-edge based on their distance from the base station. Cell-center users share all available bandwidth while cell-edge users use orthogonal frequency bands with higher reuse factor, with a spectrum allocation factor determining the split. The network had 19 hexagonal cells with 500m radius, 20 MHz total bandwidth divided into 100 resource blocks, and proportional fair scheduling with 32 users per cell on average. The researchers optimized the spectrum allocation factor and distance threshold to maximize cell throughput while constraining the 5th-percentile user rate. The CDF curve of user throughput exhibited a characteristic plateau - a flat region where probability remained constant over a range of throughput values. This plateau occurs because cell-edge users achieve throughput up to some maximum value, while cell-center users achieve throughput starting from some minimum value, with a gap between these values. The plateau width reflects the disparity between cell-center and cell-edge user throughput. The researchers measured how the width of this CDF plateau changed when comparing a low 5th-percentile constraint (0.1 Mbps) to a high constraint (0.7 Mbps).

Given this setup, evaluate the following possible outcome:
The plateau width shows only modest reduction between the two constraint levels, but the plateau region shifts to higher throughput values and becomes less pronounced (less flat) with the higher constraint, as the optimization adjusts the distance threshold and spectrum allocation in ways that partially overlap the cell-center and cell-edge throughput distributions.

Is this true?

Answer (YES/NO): NO